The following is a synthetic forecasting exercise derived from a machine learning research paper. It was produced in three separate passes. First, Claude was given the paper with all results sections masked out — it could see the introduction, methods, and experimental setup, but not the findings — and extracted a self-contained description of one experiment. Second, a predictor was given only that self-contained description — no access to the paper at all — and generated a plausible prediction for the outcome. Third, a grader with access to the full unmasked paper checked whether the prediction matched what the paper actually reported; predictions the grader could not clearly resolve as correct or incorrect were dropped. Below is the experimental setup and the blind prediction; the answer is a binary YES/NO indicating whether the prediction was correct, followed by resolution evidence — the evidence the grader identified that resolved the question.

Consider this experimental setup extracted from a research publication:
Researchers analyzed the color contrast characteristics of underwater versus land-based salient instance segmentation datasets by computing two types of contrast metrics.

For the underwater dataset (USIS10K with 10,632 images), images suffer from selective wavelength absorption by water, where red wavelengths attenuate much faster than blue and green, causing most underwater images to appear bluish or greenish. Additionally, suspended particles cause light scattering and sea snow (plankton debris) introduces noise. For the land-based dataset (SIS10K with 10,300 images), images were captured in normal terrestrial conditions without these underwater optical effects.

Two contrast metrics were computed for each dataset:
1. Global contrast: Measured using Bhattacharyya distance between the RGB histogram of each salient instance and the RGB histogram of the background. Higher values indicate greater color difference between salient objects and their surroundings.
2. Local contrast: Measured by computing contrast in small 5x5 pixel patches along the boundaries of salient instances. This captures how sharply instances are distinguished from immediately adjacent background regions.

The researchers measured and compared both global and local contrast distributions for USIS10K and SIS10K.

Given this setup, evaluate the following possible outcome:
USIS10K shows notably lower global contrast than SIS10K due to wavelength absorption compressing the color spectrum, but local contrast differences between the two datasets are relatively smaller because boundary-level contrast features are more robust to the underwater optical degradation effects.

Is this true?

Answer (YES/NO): NO